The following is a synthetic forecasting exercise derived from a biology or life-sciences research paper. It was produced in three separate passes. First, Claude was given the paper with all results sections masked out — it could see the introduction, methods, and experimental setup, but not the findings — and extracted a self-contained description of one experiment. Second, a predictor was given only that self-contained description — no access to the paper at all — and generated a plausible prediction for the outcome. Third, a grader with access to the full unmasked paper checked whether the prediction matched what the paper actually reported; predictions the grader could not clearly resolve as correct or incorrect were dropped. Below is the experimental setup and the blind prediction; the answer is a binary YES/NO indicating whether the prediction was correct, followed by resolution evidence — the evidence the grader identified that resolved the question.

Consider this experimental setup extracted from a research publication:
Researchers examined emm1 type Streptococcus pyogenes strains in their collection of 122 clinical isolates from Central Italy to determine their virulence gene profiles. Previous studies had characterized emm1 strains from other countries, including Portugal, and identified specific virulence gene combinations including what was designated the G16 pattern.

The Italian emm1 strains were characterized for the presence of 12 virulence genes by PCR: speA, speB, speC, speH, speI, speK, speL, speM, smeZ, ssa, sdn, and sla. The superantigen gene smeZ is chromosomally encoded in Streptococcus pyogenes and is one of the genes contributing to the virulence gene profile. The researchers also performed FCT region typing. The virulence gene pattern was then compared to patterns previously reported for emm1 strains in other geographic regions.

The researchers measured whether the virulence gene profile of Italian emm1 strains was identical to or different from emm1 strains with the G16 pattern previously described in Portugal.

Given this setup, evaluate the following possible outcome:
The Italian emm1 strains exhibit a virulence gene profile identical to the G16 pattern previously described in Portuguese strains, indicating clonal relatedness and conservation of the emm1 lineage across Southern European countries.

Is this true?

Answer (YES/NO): NO